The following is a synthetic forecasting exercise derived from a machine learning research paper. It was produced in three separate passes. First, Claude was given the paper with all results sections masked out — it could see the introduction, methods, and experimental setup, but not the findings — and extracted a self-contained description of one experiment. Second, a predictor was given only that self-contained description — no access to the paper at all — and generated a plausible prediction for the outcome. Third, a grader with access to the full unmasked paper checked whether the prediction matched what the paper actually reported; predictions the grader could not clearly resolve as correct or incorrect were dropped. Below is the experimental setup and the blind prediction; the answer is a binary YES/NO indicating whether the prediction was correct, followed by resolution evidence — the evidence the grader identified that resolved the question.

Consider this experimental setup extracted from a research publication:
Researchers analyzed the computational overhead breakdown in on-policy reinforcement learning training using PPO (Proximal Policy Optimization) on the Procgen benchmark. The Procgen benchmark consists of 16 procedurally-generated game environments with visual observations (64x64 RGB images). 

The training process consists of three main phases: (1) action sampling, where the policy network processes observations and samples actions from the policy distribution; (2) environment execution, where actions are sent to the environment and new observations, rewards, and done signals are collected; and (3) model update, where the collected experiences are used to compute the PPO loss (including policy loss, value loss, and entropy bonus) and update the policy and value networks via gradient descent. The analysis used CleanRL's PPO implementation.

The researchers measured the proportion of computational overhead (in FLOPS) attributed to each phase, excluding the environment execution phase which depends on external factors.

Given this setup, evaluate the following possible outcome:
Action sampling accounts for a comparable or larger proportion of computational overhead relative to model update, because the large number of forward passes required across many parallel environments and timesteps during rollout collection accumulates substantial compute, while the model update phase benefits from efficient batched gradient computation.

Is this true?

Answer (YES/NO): NO